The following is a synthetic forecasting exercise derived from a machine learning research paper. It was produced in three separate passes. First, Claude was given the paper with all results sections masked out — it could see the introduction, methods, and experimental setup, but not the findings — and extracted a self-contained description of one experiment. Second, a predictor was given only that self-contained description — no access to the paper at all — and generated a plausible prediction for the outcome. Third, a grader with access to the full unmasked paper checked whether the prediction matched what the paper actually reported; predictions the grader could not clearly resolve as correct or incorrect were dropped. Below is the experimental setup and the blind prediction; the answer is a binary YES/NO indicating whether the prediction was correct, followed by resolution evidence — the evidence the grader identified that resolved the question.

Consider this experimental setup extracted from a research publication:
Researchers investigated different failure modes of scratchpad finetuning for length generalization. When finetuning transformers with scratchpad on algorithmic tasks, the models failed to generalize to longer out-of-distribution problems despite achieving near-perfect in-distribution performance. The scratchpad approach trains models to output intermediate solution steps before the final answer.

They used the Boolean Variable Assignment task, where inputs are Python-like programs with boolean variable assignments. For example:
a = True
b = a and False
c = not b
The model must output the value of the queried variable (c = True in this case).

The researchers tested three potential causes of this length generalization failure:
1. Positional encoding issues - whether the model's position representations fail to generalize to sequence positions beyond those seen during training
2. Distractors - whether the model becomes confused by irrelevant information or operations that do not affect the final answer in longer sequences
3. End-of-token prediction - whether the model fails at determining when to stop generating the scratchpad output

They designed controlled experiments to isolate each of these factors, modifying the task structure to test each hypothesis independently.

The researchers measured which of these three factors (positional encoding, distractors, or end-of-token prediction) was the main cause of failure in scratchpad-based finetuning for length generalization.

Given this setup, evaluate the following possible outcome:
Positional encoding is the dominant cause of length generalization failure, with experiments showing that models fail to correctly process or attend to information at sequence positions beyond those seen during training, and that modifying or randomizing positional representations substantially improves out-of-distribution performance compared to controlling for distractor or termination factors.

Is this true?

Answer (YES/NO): NO